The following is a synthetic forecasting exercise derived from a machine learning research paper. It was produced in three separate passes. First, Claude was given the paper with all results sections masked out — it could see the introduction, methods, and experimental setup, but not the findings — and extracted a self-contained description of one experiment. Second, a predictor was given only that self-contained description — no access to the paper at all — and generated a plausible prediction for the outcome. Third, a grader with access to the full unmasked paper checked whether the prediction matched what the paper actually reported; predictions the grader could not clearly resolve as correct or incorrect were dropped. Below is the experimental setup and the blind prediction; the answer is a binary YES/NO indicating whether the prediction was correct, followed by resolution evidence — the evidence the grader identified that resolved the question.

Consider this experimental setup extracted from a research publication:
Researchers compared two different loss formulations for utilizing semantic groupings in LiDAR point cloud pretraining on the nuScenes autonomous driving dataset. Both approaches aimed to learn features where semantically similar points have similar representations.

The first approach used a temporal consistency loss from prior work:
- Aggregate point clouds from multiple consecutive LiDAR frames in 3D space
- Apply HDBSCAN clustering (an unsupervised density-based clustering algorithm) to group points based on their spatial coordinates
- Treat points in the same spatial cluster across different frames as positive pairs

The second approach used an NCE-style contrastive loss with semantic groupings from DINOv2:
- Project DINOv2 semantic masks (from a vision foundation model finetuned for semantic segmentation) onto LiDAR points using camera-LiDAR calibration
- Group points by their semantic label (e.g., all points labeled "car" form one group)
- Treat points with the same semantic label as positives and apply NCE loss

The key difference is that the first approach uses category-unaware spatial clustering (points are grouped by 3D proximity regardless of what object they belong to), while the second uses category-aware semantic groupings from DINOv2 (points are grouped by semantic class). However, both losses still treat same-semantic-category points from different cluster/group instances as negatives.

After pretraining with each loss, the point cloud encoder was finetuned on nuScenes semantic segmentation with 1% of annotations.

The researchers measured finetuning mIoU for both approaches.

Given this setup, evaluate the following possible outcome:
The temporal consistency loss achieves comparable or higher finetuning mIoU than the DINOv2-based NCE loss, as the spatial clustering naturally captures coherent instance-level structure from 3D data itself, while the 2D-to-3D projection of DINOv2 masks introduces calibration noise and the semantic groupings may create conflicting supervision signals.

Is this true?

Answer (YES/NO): NO